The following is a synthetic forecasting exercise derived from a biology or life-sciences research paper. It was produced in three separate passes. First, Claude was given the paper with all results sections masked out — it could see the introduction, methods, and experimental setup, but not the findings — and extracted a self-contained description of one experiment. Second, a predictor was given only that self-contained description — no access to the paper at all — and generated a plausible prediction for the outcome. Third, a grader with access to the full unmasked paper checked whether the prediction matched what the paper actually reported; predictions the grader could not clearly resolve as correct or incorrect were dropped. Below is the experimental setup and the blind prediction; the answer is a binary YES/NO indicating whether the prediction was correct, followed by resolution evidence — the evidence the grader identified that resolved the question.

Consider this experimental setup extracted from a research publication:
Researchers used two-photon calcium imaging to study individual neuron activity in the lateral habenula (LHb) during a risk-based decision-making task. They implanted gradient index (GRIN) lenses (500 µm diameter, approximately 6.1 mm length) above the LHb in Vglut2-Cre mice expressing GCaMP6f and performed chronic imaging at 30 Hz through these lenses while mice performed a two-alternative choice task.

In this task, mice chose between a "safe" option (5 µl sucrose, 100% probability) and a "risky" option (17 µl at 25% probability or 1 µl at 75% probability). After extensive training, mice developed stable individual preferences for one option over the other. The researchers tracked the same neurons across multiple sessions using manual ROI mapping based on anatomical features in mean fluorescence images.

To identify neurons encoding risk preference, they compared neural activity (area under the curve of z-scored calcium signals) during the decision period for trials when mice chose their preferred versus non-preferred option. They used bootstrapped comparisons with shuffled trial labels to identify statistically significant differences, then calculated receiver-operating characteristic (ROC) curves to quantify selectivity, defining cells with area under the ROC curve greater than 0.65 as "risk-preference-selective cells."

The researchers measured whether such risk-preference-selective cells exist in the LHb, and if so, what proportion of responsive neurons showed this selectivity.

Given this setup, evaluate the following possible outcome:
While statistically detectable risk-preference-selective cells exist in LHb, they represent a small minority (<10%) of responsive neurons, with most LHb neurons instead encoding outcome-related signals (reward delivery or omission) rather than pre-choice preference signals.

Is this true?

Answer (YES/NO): NO